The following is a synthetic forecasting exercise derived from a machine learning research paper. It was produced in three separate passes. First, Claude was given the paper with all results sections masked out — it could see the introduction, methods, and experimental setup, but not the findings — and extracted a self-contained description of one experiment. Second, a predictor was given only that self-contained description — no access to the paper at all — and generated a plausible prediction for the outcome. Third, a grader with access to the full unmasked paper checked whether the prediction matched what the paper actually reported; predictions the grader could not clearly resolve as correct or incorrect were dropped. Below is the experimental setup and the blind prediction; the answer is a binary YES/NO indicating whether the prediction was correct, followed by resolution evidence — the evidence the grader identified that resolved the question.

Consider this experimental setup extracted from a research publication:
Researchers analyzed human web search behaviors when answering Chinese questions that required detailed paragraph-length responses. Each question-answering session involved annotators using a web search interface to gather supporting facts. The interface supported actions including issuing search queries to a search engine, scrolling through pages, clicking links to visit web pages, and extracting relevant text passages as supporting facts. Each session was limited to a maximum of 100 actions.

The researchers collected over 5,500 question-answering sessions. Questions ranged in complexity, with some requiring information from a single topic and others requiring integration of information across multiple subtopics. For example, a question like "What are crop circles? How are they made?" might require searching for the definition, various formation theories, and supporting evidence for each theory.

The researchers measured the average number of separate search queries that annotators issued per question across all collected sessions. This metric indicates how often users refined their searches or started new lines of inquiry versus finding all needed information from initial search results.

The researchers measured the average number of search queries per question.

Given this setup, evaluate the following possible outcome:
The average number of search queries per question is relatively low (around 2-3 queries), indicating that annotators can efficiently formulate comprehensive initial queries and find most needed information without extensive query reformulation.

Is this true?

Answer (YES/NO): YES